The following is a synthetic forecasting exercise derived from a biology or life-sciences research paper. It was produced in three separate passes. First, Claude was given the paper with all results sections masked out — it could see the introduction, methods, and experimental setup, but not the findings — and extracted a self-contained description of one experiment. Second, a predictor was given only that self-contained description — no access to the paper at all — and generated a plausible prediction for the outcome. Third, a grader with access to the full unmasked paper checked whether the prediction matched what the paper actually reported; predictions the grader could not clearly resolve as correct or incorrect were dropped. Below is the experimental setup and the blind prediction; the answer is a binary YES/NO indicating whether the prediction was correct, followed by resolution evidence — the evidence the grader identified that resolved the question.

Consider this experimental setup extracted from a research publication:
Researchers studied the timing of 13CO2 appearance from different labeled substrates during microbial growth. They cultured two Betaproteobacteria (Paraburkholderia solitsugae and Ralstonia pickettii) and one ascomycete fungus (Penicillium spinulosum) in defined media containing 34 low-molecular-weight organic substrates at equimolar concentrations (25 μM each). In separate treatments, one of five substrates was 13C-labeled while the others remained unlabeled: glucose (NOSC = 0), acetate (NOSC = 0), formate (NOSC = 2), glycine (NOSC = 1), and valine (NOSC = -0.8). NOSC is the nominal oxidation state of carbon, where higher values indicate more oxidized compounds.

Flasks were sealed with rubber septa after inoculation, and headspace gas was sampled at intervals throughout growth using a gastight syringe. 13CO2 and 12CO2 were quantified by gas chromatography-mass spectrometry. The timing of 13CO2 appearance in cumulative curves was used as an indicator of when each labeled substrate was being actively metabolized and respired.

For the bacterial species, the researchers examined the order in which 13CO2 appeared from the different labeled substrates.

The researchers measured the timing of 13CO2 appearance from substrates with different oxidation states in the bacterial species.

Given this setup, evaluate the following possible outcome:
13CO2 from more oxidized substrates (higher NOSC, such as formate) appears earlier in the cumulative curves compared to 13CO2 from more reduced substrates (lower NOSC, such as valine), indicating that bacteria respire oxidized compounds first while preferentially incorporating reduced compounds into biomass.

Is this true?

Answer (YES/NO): YES